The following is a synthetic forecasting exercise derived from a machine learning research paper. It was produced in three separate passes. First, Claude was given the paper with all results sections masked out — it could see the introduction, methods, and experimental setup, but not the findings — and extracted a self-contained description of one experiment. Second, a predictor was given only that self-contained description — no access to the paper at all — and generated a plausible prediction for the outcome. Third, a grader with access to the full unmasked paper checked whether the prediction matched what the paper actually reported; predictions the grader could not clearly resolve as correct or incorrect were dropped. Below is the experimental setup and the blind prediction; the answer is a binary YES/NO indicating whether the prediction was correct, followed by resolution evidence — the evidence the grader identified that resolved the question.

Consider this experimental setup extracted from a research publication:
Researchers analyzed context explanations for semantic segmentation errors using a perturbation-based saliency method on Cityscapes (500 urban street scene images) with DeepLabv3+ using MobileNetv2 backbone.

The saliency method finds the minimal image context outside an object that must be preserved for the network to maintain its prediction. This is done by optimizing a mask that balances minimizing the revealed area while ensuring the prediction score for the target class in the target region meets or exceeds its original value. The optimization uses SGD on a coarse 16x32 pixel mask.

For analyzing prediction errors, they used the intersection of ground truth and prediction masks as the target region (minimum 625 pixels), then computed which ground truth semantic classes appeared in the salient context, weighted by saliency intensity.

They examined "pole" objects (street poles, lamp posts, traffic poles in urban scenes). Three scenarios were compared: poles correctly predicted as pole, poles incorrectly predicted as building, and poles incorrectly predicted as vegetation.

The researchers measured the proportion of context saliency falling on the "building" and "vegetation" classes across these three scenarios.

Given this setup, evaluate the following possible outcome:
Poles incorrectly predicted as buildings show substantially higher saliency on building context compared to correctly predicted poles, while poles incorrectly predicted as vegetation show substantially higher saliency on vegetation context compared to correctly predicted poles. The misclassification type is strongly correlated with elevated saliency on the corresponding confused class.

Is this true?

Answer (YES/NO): YES